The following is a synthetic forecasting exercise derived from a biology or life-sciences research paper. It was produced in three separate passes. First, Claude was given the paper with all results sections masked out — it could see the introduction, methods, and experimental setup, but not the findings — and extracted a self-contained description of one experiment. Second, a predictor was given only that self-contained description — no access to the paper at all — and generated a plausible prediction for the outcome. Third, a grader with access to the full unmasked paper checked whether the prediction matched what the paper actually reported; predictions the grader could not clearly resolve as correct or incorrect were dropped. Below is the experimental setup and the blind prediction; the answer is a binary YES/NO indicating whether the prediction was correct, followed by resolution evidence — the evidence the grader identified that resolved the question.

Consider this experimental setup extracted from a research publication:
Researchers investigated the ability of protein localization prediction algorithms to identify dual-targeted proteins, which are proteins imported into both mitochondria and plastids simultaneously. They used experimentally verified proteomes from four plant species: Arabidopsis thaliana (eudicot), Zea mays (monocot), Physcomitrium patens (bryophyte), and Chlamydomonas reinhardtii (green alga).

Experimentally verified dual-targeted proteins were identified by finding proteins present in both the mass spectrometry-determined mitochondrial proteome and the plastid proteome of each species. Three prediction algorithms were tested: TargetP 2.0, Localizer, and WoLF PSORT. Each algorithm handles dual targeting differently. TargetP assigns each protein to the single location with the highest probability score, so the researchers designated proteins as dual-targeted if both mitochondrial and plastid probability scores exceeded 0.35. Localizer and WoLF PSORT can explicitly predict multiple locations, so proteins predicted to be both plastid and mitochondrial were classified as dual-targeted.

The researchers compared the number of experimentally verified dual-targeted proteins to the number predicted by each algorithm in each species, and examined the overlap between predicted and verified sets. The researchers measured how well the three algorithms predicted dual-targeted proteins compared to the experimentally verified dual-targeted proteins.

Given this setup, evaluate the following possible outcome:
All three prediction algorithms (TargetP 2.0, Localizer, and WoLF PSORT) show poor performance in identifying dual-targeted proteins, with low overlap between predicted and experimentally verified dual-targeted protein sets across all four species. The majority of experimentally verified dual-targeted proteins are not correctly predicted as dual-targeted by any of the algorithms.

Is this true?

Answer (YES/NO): YES